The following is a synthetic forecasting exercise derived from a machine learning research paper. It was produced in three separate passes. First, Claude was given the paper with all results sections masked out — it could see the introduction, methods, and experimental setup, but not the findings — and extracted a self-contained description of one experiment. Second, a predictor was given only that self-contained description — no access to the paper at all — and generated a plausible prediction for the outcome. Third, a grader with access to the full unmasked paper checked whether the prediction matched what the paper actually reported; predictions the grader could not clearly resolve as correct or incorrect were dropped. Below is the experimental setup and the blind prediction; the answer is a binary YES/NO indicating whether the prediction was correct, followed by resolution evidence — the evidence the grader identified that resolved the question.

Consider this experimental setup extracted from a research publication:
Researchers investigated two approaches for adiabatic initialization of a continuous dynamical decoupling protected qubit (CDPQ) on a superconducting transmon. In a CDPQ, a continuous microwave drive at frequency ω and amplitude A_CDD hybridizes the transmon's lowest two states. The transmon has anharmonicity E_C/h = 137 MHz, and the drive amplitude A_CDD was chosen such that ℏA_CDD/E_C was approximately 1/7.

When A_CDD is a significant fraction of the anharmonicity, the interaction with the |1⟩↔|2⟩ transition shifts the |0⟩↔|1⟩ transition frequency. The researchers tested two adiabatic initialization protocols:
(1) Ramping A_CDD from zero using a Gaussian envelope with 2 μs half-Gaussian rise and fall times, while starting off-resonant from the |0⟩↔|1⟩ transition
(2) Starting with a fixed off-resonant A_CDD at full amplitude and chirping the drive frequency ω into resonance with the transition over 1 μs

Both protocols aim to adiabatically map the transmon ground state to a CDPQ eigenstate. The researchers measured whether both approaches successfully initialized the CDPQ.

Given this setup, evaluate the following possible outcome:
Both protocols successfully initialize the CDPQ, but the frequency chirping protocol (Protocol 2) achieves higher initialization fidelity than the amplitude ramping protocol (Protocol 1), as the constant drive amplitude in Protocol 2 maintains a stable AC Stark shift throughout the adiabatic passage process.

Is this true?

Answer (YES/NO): NO